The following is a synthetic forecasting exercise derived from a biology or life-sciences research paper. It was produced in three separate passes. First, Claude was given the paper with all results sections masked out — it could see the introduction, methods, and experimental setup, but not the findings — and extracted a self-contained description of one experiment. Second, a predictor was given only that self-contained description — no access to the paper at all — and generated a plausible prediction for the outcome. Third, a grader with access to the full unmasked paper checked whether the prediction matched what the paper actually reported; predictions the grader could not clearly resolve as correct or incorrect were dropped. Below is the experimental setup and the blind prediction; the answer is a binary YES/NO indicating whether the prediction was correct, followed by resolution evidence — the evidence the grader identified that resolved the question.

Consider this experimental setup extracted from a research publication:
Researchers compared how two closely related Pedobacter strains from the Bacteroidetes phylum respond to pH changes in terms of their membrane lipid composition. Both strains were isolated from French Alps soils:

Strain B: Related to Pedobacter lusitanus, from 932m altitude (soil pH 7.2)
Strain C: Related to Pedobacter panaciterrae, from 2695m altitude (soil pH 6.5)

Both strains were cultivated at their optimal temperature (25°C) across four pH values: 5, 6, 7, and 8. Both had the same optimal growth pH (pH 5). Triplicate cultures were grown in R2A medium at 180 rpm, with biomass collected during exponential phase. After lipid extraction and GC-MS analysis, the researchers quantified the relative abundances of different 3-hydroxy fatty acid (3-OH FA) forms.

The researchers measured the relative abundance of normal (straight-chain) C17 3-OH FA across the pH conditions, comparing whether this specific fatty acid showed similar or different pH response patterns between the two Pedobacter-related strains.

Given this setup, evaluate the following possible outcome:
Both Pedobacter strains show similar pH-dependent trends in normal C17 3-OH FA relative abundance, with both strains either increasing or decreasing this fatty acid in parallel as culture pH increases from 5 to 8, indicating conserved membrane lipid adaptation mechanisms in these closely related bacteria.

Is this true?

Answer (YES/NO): NO